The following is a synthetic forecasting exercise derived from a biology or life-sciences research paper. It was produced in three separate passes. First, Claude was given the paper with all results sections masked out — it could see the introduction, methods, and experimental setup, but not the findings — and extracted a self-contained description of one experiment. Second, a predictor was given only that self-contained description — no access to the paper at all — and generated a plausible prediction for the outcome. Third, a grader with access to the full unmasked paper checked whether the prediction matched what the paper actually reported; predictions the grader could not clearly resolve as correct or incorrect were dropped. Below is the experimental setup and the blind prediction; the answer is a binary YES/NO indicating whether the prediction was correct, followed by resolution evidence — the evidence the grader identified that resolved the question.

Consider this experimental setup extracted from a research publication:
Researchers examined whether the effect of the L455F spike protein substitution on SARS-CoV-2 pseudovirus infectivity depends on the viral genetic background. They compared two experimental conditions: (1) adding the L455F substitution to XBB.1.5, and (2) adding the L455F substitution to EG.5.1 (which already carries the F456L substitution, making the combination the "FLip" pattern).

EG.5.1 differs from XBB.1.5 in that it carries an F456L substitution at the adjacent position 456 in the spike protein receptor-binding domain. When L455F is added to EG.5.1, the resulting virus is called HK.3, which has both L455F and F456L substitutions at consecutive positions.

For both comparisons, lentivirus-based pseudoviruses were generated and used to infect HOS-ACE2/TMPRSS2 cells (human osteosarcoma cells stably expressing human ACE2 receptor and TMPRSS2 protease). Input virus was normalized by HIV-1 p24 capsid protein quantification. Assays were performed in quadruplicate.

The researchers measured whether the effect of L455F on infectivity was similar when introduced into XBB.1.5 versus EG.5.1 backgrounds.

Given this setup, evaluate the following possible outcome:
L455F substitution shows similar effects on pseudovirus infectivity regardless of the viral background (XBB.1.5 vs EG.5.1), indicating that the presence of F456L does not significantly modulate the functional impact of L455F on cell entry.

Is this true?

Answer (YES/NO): NO